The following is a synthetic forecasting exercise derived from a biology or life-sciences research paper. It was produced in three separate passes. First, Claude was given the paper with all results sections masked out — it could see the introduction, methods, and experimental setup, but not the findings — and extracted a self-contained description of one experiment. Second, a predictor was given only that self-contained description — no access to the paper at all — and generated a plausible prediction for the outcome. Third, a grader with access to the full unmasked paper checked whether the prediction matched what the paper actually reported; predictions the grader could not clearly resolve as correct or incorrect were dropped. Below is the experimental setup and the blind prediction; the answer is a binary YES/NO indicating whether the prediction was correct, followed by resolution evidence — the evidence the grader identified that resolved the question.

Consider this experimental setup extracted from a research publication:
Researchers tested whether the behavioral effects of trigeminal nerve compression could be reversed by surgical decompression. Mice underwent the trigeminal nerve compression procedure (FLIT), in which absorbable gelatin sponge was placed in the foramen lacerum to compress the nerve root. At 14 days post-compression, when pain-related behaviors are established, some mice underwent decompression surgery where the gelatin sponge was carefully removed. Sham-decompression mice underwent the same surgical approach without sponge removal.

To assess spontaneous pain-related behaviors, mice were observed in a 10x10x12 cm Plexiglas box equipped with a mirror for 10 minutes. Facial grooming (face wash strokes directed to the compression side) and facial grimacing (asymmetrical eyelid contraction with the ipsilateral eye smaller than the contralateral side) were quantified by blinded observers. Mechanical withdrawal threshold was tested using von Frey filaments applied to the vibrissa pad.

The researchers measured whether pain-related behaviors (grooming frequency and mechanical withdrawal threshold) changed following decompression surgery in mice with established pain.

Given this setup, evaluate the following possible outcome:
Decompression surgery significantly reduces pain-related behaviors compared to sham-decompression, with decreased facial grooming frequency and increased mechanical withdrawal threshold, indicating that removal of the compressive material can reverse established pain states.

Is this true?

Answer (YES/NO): YES